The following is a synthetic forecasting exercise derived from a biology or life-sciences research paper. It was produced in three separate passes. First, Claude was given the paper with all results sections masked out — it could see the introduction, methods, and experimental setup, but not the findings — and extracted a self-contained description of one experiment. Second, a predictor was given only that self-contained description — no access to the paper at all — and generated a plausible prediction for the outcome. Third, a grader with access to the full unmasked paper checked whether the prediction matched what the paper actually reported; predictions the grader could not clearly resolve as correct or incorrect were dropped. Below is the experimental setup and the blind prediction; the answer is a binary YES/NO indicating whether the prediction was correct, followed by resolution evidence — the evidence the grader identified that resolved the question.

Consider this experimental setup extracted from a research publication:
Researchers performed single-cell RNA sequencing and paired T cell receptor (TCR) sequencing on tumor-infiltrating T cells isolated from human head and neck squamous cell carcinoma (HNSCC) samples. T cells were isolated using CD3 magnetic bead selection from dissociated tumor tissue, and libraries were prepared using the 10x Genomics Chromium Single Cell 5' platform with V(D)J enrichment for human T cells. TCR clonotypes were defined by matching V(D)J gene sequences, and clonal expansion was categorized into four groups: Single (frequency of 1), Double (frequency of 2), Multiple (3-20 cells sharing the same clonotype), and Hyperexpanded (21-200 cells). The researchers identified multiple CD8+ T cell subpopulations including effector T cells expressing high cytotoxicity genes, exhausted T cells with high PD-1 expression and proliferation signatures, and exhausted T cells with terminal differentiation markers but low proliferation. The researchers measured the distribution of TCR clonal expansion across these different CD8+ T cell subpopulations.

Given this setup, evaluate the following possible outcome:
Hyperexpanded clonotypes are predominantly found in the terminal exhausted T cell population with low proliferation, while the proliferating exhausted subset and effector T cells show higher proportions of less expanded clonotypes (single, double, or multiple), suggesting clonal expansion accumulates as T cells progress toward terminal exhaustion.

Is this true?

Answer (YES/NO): YES